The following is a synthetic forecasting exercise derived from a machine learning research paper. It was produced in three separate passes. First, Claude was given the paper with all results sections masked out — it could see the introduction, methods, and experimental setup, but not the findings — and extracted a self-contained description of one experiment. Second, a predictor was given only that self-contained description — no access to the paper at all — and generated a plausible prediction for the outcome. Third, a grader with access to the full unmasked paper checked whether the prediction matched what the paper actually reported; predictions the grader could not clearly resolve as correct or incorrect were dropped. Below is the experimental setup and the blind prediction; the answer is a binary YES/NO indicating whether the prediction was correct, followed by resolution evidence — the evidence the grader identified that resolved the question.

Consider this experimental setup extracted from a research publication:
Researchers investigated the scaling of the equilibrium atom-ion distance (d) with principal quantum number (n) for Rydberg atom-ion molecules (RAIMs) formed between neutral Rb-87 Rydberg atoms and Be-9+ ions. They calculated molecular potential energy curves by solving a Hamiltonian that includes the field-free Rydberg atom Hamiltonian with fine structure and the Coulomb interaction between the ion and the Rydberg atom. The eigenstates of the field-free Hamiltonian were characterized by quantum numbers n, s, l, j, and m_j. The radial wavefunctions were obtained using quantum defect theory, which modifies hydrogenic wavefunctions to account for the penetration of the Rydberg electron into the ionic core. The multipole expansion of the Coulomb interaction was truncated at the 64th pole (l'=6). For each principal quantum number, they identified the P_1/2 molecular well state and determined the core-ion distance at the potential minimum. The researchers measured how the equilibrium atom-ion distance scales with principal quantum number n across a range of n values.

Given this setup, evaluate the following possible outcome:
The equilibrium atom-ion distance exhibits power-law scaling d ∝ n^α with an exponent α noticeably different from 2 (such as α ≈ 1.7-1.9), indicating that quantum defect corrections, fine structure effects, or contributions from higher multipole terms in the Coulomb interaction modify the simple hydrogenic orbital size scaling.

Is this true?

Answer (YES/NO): NO